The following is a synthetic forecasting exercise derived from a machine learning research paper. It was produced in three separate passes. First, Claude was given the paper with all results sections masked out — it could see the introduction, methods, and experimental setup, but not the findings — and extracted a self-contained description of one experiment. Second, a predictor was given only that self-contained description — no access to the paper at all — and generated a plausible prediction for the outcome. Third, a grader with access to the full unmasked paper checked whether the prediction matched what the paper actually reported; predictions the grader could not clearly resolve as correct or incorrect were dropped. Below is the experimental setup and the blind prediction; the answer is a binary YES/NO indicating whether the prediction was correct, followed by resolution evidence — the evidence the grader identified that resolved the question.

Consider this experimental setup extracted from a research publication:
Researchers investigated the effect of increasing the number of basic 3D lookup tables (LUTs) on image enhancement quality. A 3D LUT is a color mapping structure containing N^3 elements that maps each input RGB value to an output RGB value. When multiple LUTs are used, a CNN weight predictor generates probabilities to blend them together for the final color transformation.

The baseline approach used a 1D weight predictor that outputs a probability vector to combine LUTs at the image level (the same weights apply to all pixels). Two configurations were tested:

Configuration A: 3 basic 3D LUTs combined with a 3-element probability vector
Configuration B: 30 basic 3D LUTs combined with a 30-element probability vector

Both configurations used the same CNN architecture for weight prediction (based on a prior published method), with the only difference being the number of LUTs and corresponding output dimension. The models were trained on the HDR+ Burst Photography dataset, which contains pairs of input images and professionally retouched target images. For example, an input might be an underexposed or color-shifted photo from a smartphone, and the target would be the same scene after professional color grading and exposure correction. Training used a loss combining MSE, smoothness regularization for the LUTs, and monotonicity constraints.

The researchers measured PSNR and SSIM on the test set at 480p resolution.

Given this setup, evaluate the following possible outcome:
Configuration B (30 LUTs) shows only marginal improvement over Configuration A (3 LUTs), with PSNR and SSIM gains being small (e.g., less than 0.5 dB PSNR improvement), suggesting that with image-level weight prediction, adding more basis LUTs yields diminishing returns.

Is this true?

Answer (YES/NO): YES